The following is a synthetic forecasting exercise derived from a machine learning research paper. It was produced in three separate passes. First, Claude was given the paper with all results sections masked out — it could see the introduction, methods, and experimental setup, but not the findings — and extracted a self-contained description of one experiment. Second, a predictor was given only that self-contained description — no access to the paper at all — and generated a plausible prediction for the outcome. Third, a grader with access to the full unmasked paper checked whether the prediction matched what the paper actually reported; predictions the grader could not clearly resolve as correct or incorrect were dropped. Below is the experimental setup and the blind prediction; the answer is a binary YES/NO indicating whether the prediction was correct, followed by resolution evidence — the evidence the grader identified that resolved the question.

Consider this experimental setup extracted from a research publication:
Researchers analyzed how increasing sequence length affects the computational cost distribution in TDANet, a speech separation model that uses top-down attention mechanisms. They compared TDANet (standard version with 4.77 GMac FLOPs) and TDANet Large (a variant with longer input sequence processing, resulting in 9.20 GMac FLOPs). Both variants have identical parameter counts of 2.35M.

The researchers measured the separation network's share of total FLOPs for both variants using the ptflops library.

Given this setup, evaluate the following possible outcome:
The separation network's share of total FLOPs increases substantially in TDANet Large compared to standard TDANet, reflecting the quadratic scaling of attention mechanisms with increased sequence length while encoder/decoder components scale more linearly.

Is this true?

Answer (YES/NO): NO